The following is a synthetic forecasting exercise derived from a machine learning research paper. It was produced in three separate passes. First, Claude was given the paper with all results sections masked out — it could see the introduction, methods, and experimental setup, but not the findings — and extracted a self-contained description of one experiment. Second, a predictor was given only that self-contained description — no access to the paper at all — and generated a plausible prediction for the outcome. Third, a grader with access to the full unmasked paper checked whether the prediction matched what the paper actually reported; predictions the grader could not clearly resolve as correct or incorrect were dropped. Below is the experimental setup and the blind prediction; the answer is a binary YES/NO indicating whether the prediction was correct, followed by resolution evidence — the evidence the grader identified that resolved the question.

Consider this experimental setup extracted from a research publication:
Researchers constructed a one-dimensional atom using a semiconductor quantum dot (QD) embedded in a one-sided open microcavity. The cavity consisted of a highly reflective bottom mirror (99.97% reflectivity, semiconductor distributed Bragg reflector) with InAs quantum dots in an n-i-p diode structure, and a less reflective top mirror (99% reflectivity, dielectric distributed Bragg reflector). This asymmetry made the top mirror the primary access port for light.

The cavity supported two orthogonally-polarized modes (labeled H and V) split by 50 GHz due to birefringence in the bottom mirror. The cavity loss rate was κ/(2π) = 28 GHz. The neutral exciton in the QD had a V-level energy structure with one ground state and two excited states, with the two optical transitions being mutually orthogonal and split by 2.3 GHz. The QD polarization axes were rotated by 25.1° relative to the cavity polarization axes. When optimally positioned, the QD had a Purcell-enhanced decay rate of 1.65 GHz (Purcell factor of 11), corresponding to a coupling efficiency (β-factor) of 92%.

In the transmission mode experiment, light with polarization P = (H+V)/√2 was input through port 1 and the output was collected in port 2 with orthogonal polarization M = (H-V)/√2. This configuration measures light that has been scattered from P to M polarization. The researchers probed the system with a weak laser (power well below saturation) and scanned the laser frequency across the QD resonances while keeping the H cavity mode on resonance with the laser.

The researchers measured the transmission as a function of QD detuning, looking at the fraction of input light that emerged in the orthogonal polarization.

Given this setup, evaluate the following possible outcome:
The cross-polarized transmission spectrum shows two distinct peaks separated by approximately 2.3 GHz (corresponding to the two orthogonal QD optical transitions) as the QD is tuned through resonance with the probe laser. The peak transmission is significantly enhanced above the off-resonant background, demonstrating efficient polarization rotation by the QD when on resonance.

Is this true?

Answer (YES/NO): NO